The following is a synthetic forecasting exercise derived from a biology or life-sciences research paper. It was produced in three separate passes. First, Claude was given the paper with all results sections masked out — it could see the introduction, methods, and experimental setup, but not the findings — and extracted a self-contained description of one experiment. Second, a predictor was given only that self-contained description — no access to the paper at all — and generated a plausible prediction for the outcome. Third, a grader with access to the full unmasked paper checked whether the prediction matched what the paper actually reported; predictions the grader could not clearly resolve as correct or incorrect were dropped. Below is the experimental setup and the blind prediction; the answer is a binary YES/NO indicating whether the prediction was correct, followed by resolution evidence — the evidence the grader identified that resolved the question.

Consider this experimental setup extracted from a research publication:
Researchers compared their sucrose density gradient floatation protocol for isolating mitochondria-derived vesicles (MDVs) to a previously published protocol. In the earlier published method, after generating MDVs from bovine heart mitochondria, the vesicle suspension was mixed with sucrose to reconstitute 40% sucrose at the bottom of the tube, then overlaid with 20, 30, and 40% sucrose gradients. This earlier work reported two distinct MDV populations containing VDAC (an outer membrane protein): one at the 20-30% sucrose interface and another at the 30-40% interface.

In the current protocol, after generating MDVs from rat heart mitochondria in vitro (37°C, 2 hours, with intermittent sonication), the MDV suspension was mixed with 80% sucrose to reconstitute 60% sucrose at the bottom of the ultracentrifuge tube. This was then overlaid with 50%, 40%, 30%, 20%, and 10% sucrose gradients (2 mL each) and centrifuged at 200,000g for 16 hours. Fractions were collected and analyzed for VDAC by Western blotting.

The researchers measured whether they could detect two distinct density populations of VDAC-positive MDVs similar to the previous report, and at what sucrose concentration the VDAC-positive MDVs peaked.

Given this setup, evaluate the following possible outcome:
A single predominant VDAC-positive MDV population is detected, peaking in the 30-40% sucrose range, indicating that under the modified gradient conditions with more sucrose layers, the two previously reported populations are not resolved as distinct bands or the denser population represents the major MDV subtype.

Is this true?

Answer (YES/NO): NO